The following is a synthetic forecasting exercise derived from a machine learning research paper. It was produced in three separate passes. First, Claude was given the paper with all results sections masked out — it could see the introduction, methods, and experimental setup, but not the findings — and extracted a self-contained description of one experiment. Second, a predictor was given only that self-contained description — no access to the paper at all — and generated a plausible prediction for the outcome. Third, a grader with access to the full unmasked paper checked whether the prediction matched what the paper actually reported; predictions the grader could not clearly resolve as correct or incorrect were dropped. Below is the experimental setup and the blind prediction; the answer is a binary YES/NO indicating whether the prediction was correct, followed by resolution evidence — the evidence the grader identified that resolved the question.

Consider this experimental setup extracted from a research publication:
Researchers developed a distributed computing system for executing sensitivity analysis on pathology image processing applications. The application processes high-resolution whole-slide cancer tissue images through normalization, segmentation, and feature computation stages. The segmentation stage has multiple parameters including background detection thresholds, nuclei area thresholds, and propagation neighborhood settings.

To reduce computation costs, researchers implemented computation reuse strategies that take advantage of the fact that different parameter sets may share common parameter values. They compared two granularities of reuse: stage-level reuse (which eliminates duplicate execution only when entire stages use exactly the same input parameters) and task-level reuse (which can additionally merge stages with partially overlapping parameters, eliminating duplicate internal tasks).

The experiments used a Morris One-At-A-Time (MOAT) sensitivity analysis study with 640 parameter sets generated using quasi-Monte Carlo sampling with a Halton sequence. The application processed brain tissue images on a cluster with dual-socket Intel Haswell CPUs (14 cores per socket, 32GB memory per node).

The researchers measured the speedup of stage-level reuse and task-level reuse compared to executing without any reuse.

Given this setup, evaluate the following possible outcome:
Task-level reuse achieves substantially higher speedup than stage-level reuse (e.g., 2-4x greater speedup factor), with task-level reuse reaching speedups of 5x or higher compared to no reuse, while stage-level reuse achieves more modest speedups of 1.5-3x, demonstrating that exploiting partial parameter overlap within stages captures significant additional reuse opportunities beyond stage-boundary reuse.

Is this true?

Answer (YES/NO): NO